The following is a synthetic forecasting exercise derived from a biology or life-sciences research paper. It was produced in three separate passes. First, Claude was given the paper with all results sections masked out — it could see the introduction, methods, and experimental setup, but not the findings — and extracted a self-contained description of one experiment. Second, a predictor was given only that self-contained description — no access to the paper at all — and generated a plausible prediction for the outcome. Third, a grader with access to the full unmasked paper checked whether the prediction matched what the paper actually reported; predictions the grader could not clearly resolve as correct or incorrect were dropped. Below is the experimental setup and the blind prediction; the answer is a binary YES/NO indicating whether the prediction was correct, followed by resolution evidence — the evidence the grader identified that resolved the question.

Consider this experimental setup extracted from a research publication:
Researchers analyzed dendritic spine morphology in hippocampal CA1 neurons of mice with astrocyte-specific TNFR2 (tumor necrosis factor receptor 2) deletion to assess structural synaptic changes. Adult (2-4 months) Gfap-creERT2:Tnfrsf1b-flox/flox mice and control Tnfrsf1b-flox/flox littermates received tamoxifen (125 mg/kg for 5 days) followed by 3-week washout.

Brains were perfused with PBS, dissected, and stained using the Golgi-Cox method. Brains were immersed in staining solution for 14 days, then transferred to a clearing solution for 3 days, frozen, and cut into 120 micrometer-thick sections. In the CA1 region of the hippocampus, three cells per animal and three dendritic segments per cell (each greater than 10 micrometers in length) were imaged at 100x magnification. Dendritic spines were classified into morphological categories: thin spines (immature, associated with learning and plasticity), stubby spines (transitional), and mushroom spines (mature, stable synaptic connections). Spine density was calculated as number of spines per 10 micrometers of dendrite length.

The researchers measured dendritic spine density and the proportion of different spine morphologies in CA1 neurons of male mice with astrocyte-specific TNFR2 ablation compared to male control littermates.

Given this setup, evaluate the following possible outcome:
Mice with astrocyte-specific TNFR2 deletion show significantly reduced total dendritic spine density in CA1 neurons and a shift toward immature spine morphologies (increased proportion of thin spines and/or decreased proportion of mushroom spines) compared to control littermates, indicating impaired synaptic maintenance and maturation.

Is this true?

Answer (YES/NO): NO